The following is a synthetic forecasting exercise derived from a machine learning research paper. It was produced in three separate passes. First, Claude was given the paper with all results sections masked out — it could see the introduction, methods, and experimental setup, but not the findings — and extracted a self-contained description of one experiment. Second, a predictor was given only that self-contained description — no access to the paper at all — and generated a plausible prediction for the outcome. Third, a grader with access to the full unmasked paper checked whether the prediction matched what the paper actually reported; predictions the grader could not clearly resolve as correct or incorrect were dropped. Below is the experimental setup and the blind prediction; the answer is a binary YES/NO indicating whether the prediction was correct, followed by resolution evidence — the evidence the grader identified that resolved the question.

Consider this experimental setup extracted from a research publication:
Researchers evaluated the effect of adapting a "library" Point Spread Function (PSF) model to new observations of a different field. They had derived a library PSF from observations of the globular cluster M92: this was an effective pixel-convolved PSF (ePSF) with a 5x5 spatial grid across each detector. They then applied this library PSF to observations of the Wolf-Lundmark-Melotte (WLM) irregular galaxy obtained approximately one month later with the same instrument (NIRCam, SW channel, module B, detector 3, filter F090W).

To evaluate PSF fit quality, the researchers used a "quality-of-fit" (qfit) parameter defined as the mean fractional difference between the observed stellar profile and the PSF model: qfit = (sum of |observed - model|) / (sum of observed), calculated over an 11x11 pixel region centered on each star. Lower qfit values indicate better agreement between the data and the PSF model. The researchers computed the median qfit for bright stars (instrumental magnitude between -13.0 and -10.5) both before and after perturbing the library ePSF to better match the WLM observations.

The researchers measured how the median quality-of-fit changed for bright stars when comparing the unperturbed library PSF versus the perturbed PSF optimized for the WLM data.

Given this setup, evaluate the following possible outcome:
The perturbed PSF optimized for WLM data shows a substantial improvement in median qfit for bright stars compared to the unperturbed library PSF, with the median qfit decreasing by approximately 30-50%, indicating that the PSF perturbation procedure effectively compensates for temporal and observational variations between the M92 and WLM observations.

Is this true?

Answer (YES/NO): YES